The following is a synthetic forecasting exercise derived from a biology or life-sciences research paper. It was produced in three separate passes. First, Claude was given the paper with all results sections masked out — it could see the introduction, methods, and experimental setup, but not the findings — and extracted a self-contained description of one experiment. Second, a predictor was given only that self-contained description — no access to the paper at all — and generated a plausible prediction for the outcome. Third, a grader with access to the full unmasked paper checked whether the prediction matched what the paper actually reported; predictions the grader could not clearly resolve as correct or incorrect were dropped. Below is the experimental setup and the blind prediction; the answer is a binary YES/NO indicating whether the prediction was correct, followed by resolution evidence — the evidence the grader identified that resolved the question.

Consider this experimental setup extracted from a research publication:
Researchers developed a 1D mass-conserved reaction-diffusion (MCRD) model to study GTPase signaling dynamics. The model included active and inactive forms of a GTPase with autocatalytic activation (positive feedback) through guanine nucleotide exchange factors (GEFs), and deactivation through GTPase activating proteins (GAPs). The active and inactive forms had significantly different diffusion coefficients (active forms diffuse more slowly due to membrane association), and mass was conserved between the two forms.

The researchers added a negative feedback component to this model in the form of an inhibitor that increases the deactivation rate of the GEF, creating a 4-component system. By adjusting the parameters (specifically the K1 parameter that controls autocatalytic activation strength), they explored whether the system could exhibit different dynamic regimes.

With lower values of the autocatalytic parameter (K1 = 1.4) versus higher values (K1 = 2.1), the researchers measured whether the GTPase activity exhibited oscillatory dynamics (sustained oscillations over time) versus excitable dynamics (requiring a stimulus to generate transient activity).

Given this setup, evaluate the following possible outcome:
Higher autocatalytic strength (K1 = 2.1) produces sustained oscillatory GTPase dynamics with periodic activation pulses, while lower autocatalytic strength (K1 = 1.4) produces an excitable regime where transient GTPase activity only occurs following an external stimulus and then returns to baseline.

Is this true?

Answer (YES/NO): NO